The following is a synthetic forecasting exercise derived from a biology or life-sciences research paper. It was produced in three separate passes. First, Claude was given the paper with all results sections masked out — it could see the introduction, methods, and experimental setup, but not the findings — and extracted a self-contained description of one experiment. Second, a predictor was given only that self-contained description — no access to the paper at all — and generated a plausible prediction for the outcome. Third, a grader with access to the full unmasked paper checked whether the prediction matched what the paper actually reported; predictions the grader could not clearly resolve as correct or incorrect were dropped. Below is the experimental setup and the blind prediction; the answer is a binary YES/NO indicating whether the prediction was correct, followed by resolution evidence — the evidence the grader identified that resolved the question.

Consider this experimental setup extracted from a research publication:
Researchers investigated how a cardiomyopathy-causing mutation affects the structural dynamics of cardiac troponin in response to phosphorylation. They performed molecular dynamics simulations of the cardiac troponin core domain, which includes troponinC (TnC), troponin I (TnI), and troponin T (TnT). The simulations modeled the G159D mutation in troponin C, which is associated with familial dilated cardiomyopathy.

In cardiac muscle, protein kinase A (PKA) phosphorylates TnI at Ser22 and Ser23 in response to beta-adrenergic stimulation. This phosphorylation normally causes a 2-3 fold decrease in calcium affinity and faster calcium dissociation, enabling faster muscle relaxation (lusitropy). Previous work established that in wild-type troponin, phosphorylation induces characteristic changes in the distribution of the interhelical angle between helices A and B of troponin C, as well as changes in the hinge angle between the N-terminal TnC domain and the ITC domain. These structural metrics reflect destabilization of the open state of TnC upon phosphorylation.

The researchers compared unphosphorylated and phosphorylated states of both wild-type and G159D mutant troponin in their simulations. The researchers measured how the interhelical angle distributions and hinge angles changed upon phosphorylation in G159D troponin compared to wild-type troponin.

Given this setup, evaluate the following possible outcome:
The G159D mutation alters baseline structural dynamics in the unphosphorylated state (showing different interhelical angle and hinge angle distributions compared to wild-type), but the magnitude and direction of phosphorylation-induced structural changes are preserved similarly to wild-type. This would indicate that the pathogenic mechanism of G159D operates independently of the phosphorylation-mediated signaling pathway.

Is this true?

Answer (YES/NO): NO